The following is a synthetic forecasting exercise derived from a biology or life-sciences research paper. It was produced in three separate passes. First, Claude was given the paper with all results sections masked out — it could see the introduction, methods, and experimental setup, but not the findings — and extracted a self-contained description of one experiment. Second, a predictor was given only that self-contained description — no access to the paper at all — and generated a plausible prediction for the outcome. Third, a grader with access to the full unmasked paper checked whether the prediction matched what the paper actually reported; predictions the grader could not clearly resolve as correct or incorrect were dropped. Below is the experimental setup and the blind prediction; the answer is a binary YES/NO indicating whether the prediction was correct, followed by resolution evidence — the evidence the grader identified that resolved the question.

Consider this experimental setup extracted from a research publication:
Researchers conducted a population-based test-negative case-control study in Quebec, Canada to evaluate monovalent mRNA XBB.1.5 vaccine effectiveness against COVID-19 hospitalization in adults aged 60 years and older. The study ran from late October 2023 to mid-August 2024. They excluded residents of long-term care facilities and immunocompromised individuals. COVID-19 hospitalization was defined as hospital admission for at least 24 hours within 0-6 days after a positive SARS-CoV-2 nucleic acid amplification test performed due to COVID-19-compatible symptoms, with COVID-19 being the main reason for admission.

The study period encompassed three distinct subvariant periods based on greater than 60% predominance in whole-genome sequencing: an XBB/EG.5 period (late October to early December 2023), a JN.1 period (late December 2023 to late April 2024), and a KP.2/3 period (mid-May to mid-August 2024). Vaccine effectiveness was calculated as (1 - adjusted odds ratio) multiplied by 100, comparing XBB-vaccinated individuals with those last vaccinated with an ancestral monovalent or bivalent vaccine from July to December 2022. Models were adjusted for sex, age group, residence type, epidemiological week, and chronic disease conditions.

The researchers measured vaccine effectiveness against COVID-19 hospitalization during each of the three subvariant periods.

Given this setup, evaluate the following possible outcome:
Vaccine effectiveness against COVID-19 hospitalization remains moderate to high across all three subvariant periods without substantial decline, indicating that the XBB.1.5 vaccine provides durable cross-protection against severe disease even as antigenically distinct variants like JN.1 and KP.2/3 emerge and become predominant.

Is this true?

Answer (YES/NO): NO